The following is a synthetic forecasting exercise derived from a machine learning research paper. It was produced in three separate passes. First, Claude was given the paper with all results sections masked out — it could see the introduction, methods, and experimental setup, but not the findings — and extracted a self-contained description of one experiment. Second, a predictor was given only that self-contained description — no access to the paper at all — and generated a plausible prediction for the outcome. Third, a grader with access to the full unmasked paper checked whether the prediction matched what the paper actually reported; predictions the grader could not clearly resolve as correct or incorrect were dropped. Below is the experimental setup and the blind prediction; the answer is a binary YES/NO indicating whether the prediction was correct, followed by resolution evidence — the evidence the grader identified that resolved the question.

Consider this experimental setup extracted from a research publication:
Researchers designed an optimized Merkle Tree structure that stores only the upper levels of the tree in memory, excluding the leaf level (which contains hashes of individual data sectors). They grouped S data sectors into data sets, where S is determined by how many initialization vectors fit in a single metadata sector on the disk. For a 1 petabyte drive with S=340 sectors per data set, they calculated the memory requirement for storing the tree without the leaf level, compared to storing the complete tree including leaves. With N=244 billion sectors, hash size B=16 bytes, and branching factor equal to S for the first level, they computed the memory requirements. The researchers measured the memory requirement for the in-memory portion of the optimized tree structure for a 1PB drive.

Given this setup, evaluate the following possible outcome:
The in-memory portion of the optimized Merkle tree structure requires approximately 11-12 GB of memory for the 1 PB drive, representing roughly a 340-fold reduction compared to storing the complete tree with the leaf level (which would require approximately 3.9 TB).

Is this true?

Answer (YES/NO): YES